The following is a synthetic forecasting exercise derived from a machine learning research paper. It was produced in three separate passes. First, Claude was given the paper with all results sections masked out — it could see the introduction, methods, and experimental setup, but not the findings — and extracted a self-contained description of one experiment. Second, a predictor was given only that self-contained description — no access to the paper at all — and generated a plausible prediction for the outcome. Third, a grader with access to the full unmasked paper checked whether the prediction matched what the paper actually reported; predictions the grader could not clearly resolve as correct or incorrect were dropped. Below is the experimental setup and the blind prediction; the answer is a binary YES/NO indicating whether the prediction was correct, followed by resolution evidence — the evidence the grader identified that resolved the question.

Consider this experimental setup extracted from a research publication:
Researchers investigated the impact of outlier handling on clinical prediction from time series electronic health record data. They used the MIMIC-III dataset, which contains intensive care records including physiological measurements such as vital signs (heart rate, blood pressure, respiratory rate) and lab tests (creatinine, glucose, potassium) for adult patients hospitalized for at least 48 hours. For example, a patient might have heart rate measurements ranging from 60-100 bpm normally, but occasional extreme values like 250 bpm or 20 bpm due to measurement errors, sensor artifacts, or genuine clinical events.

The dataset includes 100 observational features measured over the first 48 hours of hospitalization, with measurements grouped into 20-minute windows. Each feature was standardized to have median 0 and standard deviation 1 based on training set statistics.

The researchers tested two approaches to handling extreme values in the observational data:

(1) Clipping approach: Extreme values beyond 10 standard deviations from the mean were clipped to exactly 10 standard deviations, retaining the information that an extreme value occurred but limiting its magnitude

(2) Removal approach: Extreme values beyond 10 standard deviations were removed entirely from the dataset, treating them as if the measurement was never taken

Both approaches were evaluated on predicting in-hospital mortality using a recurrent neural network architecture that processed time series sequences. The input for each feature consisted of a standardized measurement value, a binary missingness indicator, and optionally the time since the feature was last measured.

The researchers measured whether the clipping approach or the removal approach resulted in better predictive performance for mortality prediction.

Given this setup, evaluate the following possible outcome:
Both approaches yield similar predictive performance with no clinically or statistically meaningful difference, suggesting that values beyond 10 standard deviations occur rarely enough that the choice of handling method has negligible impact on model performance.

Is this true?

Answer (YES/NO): NO